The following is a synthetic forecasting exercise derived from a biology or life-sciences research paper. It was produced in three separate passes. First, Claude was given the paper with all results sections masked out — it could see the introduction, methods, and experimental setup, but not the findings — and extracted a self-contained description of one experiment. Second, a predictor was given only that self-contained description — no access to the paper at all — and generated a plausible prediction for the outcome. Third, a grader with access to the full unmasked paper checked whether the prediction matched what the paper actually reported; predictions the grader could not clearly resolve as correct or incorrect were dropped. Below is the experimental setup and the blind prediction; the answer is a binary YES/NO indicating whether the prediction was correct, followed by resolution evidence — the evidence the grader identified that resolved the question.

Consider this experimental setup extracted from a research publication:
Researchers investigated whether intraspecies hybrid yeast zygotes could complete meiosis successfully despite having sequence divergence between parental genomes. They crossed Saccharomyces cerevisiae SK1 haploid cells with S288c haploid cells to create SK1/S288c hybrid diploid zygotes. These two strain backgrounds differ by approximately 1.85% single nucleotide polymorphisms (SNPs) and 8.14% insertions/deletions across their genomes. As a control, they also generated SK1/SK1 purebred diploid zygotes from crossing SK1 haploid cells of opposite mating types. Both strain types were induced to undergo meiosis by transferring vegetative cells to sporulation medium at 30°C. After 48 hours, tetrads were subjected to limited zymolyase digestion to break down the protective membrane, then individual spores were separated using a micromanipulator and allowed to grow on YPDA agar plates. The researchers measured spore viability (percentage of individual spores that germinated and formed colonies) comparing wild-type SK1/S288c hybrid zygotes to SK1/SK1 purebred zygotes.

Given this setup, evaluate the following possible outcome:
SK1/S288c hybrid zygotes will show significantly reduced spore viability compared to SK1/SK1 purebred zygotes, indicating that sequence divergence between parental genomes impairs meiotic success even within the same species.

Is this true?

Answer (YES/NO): NO